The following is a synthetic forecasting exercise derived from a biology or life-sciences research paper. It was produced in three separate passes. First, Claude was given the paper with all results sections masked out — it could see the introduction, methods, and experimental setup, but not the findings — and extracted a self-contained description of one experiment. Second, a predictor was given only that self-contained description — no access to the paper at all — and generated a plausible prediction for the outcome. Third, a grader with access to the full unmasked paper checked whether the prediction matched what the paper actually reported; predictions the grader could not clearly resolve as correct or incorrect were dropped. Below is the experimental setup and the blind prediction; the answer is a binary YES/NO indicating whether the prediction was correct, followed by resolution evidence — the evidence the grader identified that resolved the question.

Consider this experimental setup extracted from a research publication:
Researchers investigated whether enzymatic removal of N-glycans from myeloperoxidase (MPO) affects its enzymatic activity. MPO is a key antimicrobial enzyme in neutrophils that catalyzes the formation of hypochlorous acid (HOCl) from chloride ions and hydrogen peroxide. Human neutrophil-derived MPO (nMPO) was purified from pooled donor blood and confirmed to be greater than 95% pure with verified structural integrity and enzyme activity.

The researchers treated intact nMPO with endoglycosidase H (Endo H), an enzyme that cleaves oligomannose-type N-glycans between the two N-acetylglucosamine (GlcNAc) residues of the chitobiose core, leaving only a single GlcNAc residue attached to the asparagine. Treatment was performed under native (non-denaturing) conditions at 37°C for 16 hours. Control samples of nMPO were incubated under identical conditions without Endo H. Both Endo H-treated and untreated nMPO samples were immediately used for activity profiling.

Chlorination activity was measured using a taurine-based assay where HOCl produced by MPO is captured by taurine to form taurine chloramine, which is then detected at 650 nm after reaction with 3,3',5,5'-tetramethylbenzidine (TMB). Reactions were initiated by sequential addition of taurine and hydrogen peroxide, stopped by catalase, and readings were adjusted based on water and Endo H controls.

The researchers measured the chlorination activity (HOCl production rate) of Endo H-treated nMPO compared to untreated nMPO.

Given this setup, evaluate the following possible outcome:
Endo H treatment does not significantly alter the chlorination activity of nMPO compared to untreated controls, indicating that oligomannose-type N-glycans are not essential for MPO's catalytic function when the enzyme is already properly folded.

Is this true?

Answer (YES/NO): NO